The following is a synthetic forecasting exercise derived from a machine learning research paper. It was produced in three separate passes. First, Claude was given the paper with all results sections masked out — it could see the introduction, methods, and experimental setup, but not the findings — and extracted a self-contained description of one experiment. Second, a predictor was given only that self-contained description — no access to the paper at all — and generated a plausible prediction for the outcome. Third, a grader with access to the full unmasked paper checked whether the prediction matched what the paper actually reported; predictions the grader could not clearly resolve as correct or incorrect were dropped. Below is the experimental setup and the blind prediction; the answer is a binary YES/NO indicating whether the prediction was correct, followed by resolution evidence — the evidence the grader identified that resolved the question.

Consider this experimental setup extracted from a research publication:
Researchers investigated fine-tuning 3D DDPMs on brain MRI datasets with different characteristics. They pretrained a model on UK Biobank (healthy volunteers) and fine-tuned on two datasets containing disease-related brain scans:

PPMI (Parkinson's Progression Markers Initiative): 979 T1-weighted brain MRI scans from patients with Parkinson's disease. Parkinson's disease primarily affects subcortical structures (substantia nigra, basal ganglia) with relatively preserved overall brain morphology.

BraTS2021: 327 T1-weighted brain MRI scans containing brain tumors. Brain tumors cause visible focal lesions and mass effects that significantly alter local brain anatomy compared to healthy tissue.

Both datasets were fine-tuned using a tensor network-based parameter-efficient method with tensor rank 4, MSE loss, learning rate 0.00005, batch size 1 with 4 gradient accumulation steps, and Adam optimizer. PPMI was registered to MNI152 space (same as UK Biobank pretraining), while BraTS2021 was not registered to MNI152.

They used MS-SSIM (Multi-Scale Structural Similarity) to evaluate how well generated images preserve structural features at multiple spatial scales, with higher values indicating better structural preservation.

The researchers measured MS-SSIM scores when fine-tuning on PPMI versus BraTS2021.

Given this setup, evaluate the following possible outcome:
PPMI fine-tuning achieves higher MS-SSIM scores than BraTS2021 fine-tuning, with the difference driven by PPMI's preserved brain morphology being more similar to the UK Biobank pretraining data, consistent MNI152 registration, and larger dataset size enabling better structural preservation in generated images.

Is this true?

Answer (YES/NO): YES